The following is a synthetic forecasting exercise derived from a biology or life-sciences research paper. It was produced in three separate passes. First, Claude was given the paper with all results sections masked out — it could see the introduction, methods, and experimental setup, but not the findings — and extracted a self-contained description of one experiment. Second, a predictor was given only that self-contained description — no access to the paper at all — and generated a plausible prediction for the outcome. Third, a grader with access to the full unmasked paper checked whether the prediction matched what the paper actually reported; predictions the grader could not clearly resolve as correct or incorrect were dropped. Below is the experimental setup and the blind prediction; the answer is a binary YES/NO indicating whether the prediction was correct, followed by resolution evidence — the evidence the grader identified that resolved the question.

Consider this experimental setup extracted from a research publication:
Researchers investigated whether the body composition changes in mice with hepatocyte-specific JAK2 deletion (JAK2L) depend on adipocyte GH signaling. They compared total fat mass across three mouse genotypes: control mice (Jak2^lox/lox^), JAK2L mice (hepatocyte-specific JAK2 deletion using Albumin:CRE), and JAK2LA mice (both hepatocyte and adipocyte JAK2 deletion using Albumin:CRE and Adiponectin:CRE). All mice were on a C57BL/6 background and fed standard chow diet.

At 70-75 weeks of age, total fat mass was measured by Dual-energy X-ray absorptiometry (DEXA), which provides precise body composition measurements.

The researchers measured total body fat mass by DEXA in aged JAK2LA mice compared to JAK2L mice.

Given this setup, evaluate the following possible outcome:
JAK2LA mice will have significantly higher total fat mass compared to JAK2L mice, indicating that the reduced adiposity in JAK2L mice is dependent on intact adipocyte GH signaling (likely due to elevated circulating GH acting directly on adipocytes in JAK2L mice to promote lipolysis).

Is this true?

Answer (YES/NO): YES